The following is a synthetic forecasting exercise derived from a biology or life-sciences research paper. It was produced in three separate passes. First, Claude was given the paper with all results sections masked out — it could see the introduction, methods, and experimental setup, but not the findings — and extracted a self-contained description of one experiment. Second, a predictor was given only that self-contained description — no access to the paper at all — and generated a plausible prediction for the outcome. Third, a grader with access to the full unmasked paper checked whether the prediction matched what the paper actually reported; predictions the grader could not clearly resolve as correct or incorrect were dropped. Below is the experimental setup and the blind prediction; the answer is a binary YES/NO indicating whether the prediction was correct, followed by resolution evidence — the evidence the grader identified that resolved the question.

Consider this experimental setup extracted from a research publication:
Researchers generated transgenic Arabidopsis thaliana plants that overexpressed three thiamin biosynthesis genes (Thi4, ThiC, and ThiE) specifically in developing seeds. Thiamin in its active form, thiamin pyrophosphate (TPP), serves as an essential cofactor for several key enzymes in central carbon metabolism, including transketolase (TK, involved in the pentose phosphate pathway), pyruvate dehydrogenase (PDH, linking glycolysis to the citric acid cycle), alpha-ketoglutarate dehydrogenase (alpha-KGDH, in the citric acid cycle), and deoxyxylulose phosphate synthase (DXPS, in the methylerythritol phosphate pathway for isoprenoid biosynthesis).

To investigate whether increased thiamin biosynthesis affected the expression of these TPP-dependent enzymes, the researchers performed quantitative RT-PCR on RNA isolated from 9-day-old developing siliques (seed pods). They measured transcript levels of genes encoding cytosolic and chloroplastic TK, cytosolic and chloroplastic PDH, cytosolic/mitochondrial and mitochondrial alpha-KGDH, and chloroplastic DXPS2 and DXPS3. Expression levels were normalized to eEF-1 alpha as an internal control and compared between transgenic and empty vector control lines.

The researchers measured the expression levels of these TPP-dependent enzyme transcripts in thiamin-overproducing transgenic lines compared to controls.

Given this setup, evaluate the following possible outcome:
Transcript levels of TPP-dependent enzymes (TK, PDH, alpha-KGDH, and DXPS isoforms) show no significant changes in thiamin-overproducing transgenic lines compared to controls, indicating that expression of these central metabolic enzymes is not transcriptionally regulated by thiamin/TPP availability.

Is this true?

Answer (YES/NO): NO